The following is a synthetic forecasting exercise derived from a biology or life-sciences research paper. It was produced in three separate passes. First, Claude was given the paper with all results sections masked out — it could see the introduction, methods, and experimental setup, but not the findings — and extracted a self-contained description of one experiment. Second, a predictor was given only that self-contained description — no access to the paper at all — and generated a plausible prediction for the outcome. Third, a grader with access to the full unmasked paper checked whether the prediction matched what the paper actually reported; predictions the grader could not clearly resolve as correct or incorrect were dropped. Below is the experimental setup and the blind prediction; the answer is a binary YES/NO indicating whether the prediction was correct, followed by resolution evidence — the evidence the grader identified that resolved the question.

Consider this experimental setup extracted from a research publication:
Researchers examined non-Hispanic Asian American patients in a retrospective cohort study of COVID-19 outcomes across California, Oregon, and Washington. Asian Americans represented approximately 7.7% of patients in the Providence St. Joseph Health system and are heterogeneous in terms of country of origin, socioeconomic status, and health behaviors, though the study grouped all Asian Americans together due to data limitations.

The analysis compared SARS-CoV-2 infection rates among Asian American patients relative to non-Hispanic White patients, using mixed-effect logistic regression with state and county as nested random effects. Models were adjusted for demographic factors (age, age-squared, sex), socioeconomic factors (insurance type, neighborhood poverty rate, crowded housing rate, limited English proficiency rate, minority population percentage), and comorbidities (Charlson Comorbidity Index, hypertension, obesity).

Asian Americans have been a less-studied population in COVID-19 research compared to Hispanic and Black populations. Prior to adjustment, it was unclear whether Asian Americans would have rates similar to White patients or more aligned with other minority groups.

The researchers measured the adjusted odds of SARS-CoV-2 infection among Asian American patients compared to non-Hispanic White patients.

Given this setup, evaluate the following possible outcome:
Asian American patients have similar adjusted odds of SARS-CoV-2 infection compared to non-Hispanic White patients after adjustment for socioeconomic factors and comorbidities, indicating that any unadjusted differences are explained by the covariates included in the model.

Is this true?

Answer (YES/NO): NO